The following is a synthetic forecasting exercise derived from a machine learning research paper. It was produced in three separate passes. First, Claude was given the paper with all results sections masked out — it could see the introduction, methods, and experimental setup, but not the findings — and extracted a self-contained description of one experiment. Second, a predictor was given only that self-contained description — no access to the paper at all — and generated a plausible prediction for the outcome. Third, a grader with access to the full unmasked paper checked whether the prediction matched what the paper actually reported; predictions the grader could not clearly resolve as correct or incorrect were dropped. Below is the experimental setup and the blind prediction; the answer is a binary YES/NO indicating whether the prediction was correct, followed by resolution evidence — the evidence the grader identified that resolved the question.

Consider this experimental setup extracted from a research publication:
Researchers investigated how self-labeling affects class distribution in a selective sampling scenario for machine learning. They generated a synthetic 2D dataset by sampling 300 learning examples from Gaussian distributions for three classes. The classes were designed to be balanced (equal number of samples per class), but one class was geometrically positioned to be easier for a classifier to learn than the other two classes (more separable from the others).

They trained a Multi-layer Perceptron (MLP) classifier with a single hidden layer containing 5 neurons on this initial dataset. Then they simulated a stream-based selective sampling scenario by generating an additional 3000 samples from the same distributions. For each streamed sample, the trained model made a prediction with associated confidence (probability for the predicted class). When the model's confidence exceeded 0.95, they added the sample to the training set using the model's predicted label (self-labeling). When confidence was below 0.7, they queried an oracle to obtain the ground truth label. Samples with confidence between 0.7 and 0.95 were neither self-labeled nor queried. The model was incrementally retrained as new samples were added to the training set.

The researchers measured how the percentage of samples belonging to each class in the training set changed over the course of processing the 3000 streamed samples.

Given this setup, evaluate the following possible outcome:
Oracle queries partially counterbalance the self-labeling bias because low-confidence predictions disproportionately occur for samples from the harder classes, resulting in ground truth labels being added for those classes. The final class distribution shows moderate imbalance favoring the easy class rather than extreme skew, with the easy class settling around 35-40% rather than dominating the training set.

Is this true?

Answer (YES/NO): NO